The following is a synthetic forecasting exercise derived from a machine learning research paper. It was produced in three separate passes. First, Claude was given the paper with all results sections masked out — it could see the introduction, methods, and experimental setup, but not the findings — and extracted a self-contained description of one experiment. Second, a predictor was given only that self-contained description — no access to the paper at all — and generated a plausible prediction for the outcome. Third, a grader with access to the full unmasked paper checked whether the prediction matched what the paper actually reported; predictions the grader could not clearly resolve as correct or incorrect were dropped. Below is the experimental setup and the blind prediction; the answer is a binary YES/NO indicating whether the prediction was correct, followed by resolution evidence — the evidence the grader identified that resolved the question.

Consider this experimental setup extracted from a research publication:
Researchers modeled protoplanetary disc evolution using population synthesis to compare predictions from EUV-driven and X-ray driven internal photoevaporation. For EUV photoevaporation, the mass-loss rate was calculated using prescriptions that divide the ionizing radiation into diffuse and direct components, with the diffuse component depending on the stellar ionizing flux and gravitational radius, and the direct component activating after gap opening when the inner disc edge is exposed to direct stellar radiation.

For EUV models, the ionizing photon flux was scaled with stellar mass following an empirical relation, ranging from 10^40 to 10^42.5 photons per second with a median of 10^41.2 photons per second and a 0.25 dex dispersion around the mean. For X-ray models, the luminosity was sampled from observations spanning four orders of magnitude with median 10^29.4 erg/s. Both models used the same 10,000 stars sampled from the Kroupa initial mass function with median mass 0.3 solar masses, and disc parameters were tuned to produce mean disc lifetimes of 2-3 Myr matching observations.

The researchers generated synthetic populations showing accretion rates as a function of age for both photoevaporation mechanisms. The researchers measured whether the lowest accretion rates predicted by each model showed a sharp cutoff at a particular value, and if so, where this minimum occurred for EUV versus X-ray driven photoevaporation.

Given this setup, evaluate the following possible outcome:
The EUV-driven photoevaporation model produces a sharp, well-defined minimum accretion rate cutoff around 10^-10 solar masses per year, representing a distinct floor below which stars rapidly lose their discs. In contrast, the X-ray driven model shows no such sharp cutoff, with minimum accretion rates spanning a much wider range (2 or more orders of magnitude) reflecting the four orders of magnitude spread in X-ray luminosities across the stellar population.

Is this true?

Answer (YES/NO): NO